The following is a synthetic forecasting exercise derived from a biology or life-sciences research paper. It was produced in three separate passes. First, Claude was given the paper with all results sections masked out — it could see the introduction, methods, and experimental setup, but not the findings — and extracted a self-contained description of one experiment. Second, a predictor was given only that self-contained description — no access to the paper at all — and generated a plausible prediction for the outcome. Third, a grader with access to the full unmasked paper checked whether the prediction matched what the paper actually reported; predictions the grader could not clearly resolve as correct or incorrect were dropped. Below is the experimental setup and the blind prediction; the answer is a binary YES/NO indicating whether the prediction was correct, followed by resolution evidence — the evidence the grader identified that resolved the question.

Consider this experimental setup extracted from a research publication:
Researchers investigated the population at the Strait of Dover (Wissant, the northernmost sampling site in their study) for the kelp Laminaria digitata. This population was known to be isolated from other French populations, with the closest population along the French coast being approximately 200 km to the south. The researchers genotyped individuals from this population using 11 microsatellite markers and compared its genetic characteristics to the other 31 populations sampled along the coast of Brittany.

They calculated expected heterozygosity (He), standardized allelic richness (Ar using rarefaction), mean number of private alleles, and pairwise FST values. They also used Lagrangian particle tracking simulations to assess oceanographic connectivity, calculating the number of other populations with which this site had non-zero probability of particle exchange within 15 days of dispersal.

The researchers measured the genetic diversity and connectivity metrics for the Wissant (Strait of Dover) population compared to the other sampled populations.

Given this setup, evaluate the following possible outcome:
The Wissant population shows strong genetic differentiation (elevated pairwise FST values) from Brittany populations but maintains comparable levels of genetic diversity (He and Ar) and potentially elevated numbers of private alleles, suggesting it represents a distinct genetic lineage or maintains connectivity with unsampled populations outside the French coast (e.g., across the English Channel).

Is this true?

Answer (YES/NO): NO